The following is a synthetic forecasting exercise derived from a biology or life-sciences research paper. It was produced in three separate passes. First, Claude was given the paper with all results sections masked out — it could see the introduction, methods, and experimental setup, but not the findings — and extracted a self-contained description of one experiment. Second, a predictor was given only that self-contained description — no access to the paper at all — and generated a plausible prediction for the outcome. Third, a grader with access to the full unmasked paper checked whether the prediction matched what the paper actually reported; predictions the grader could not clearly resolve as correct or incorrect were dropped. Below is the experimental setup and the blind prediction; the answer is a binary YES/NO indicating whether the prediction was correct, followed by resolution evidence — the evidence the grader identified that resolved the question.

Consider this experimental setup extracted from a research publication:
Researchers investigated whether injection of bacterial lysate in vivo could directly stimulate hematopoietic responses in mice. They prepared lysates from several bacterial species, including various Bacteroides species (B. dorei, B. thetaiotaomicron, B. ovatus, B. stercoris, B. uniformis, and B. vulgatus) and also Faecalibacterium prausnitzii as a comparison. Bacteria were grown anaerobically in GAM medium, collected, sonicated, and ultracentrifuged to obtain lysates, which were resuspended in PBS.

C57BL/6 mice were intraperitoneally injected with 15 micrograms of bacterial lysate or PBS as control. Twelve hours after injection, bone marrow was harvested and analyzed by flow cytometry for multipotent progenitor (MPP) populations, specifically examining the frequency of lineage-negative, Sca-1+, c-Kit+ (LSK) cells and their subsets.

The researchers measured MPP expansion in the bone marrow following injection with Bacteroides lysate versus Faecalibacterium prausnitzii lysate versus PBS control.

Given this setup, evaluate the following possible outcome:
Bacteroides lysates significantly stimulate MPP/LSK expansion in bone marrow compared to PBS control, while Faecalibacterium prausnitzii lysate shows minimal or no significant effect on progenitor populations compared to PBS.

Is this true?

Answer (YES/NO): YES